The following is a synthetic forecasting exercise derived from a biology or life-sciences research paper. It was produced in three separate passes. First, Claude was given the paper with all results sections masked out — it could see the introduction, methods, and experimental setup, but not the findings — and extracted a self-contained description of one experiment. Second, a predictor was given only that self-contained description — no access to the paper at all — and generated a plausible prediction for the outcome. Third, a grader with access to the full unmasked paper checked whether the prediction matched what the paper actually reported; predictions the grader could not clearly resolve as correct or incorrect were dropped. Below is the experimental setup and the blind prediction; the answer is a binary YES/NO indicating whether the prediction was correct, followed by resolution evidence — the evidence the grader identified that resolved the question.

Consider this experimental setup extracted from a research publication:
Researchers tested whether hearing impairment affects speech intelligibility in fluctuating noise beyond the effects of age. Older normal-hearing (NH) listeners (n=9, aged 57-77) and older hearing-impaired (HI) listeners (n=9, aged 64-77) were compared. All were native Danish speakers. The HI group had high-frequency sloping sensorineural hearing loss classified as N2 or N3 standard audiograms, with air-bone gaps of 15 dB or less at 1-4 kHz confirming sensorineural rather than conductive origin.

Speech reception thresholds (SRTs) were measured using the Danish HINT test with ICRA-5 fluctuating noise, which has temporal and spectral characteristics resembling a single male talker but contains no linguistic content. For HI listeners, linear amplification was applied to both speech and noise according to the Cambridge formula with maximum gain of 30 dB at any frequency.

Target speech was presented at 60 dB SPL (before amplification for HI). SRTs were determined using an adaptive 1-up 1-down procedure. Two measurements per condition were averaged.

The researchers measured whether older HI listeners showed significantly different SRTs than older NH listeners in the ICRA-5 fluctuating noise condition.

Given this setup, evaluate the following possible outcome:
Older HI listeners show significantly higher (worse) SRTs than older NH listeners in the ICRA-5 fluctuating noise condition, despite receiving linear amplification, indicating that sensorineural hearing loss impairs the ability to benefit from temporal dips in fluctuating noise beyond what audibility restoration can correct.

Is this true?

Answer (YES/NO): YES